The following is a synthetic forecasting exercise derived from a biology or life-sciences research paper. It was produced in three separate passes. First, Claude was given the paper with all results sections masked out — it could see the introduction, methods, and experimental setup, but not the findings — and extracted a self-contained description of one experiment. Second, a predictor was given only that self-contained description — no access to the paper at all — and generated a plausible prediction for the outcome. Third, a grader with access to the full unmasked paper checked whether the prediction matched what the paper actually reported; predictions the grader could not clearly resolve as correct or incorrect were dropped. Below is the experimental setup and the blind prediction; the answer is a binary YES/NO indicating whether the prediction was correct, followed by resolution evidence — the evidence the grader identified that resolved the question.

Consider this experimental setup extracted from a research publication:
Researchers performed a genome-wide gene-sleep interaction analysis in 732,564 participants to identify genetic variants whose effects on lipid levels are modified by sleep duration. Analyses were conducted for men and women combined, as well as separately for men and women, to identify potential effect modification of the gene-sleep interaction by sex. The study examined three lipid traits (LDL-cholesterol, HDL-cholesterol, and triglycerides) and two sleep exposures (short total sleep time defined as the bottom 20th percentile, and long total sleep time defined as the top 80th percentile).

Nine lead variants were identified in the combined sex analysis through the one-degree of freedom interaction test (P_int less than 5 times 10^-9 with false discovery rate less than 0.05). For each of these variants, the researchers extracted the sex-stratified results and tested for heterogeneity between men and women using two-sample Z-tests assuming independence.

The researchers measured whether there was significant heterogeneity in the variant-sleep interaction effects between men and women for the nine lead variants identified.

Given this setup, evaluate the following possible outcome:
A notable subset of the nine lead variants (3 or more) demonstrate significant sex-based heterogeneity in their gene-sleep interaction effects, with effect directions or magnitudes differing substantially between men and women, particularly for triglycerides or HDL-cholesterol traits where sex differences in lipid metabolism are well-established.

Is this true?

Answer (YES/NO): NO